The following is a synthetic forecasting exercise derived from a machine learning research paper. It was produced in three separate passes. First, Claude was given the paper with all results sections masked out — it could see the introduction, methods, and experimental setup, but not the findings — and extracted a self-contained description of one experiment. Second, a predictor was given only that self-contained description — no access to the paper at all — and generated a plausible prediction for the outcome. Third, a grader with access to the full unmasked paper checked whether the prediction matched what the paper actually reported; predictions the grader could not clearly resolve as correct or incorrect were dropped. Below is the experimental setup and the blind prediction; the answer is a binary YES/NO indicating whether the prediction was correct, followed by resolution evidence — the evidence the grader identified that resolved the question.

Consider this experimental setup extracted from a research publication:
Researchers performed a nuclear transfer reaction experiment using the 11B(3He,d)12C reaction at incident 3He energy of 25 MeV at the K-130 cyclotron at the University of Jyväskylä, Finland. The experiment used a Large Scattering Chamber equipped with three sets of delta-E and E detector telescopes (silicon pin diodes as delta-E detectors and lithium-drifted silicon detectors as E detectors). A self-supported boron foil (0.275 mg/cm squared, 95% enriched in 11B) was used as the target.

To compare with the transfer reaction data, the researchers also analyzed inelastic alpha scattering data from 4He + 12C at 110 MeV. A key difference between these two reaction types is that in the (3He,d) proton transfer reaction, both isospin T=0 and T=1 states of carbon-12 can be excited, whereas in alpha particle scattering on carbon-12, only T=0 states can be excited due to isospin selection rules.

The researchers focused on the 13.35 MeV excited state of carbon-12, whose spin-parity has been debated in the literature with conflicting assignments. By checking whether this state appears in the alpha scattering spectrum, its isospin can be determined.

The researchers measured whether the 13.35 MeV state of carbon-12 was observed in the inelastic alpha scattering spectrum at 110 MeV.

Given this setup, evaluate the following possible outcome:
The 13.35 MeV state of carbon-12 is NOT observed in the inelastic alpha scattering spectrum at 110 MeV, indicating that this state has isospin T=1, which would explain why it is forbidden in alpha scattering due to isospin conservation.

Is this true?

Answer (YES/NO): NO